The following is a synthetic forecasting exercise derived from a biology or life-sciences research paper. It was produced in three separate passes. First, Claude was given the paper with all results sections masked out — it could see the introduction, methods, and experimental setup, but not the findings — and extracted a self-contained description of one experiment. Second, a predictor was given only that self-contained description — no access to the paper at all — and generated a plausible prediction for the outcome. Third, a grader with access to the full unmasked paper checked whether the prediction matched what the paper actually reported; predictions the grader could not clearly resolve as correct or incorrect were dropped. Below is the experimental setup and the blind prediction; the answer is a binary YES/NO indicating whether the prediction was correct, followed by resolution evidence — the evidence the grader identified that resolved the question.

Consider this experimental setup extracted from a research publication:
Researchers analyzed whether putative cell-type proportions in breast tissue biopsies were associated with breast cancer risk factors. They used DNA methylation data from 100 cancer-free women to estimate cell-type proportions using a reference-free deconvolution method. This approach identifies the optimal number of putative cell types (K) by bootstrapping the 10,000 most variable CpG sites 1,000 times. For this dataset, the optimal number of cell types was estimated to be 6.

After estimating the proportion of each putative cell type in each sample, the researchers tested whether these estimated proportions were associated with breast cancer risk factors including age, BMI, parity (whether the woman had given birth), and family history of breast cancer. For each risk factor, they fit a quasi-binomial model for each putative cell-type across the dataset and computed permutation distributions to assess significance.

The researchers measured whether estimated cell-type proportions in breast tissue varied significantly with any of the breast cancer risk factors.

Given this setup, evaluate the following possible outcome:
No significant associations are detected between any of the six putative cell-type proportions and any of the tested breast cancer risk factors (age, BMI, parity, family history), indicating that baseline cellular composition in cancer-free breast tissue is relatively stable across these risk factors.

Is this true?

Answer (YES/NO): NO